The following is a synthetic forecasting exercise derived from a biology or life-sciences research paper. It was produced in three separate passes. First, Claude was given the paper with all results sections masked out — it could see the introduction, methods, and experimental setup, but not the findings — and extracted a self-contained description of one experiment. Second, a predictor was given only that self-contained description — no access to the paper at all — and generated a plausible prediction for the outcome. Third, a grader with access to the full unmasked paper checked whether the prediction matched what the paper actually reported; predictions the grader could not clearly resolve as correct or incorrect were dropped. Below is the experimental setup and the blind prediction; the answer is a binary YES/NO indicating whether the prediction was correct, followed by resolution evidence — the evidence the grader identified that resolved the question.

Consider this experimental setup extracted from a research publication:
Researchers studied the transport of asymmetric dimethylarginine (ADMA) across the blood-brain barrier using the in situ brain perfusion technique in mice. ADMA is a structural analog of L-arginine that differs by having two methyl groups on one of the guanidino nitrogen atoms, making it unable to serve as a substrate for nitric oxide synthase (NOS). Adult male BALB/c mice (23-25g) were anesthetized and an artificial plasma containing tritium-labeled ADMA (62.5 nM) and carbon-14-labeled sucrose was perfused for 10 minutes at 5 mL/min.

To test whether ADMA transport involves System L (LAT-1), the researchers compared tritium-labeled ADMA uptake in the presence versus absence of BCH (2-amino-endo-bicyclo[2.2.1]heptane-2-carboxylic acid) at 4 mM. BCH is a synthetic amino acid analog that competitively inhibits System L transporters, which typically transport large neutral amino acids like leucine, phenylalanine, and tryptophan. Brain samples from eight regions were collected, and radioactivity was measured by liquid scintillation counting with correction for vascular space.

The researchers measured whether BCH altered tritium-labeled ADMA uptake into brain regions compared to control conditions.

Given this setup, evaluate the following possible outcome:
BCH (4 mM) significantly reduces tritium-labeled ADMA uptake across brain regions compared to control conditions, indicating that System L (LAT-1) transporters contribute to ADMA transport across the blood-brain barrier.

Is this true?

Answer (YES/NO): NO